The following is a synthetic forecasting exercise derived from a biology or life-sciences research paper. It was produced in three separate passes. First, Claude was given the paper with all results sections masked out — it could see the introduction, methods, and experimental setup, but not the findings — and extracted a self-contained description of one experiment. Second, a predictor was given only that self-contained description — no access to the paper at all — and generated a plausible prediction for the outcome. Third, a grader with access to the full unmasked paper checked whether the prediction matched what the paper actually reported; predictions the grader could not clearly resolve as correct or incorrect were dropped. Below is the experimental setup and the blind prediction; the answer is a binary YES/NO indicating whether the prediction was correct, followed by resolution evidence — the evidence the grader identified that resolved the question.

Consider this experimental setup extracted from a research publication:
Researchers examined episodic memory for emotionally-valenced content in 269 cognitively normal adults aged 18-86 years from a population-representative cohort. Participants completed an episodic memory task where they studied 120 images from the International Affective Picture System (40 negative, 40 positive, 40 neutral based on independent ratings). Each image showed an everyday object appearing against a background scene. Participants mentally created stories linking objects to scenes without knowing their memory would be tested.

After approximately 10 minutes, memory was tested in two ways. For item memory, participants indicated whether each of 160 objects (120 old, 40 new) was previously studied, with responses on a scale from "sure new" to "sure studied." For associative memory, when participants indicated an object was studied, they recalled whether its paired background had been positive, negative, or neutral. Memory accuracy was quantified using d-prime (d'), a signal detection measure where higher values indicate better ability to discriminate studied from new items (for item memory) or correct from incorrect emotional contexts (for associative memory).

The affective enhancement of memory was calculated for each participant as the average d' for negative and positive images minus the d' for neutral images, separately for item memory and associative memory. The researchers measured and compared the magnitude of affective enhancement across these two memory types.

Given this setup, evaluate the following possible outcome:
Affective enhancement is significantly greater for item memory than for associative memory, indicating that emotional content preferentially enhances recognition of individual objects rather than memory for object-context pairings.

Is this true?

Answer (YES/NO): NO